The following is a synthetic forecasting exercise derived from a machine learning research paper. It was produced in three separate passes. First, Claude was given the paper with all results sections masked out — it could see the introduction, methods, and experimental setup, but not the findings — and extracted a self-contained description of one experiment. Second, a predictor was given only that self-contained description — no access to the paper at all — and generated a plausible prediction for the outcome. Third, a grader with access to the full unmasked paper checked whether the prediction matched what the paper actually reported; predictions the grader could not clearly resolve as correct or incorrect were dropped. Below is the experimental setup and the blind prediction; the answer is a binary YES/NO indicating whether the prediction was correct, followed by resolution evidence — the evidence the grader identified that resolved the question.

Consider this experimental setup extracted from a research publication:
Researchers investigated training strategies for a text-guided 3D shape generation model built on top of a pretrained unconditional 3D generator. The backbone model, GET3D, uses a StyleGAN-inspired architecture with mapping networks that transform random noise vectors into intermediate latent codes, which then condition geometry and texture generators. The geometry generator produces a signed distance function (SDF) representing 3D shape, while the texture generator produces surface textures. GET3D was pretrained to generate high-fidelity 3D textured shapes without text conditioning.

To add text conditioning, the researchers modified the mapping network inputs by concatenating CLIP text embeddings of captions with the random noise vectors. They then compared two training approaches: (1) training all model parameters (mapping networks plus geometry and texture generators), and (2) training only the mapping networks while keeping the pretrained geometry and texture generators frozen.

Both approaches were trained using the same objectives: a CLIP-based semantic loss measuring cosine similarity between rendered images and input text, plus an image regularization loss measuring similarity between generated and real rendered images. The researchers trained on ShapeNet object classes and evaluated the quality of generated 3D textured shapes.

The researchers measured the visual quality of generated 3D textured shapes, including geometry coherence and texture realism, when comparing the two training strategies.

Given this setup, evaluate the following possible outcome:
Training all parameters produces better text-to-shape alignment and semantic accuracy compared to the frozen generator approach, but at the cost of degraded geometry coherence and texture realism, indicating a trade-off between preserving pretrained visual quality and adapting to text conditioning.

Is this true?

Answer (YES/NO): NO